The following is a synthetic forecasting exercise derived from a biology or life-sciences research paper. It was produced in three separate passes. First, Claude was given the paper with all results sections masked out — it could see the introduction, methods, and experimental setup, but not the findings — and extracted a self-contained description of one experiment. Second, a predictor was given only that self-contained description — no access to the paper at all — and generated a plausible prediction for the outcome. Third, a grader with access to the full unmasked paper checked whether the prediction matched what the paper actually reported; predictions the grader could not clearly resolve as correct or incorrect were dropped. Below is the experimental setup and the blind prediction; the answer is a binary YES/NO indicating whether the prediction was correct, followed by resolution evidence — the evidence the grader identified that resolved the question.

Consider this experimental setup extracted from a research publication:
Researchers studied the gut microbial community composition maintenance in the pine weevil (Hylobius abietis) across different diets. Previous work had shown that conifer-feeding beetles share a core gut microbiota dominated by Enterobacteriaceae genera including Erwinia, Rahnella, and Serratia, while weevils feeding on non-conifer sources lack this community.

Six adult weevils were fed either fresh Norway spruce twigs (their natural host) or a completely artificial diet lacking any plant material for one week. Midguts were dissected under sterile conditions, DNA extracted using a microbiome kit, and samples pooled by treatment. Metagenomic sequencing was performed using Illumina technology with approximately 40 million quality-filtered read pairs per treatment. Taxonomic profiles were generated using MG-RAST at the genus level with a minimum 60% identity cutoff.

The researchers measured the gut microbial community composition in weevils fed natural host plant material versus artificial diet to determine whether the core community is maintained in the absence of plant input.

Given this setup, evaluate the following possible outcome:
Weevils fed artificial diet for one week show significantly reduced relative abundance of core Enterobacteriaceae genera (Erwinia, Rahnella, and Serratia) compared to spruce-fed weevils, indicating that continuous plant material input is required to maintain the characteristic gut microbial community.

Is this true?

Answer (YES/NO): NO